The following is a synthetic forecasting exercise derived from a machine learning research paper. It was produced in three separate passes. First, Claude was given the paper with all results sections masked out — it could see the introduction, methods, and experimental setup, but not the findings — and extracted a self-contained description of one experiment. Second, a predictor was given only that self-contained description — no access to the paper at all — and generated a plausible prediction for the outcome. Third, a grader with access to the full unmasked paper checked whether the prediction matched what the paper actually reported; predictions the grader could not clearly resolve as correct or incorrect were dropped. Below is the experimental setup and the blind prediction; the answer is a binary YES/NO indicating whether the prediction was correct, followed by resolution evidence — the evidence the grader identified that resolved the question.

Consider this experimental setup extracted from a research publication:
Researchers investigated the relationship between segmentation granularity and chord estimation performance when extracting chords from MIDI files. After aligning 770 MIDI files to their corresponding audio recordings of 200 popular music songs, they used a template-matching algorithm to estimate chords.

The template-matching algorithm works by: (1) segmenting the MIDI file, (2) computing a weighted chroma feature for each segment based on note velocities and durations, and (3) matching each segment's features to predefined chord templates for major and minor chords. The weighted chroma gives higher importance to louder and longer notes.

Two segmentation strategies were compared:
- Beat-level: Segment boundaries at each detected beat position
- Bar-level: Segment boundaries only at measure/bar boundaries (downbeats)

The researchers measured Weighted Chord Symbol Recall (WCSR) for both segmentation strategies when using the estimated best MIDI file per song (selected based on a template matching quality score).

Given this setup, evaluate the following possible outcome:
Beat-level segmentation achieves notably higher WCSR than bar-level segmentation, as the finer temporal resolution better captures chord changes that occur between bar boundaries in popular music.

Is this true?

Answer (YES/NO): YES